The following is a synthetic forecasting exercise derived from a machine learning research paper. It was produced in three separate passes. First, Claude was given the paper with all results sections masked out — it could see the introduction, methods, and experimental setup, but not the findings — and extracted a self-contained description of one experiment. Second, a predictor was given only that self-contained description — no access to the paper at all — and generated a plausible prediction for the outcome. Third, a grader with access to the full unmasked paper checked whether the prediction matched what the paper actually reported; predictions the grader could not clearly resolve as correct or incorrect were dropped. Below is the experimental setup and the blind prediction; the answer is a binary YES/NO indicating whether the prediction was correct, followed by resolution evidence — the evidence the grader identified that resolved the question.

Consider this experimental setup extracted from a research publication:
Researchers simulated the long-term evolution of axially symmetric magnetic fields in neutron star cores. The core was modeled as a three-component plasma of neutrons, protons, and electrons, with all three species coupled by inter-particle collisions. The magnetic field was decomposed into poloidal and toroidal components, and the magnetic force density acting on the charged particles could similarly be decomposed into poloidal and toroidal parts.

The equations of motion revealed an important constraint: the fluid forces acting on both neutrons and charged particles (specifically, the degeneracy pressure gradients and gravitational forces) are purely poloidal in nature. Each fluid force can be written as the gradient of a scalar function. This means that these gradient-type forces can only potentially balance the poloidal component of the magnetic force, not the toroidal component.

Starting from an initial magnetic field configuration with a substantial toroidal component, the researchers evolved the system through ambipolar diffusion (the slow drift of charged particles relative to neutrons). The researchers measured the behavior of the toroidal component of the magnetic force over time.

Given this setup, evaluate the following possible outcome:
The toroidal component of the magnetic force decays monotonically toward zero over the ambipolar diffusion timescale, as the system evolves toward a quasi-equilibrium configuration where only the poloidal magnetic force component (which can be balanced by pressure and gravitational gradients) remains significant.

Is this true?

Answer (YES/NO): NO